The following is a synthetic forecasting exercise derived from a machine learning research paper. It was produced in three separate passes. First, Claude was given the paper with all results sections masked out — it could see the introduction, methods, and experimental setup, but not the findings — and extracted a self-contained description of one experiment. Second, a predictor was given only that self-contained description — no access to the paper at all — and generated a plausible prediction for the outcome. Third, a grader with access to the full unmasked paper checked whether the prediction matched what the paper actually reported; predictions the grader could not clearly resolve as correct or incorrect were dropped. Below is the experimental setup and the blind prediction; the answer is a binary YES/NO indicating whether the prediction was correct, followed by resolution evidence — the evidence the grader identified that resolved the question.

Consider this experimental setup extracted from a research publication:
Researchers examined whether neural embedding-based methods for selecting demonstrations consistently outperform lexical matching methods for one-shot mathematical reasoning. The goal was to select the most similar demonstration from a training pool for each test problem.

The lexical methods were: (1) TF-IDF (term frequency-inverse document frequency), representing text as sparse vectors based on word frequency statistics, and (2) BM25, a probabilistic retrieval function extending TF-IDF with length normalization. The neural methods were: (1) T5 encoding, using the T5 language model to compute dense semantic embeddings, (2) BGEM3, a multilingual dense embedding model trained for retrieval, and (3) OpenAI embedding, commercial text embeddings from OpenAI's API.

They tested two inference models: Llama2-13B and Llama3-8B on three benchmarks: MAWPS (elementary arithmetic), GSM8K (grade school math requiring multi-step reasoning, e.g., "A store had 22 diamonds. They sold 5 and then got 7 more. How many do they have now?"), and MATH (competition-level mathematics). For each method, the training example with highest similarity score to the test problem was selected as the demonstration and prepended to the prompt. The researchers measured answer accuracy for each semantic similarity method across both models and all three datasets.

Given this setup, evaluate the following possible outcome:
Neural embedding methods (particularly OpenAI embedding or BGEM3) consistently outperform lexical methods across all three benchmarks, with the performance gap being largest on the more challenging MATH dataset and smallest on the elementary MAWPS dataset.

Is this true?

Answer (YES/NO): NO